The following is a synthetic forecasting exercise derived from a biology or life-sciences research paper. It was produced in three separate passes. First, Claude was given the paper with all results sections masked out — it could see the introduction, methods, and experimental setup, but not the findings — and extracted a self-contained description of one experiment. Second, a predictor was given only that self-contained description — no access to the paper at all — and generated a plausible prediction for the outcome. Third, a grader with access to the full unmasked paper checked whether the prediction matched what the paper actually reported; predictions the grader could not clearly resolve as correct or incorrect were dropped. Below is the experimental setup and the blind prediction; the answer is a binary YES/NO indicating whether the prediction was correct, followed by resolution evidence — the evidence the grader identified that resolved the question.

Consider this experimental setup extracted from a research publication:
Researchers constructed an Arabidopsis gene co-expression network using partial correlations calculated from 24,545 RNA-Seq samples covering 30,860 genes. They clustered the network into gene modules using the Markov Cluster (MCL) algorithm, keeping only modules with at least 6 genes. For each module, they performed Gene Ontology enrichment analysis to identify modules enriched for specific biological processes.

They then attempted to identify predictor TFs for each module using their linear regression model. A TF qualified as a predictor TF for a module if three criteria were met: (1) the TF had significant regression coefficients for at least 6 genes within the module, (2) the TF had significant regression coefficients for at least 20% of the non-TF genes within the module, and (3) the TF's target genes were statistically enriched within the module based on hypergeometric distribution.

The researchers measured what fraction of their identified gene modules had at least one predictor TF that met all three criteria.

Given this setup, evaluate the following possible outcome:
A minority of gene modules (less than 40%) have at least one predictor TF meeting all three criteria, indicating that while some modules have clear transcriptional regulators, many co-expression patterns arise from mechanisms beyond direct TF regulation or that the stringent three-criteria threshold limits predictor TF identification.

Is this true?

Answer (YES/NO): NO